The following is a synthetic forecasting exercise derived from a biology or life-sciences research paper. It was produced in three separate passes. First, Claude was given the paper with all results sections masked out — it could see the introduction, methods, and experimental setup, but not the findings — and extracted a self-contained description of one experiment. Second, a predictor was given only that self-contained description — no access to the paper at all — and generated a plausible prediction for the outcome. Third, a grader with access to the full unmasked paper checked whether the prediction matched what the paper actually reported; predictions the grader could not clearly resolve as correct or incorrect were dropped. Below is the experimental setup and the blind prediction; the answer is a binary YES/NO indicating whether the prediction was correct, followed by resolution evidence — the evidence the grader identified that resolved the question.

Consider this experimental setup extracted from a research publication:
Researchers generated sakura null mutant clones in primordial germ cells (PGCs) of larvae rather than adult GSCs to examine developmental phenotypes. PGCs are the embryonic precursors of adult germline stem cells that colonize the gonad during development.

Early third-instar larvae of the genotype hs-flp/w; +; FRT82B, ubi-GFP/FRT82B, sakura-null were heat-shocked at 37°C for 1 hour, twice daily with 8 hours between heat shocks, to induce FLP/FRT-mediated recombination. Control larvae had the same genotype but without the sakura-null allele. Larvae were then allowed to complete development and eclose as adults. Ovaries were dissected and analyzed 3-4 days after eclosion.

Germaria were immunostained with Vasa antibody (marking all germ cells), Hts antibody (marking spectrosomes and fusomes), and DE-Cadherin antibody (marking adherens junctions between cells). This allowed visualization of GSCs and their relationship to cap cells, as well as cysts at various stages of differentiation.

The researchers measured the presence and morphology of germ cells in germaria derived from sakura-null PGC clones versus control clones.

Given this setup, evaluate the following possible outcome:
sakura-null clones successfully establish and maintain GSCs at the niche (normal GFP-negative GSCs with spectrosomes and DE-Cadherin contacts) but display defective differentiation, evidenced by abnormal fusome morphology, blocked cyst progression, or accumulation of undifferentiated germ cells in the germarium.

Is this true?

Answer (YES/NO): NO